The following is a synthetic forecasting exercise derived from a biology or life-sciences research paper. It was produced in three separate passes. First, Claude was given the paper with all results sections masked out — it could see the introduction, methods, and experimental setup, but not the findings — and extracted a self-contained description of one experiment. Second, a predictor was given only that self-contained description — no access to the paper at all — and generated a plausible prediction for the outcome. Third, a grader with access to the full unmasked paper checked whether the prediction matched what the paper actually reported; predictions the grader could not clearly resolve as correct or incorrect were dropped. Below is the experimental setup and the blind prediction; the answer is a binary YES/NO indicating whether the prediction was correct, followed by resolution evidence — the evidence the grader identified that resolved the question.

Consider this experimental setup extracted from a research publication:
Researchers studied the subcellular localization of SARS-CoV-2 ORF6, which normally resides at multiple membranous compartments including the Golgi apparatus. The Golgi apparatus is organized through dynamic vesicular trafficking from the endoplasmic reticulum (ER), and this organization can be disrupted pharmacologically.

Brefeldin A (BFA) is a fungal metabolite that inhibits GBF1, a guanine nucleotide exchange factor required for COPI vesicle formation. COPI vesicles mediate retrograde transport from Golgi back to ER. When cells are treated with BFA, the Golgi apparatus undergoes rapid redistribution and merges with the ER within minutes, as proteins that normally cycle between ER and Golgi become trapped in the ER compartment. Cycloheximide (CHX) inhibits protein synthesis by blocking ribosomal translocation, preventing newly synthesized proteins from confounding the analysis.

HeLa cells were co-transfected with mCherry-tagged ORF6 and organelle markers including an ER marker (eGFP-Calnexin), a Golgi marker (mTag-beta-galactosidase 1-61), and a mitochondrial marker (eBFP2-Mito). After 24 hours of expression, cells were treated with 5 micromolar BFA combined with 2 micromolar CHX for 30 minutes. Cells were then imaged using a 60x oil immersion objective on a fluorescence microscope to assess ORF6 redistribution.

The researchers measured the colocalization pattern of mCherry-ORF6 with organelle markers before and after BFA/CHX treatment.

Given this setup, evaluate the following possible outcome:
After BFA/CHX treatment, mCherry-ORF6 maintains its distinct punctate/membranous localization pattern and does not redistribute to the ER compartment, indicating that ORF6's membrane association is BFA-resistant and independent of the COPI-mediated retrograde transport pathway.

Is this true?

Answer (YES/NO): NO